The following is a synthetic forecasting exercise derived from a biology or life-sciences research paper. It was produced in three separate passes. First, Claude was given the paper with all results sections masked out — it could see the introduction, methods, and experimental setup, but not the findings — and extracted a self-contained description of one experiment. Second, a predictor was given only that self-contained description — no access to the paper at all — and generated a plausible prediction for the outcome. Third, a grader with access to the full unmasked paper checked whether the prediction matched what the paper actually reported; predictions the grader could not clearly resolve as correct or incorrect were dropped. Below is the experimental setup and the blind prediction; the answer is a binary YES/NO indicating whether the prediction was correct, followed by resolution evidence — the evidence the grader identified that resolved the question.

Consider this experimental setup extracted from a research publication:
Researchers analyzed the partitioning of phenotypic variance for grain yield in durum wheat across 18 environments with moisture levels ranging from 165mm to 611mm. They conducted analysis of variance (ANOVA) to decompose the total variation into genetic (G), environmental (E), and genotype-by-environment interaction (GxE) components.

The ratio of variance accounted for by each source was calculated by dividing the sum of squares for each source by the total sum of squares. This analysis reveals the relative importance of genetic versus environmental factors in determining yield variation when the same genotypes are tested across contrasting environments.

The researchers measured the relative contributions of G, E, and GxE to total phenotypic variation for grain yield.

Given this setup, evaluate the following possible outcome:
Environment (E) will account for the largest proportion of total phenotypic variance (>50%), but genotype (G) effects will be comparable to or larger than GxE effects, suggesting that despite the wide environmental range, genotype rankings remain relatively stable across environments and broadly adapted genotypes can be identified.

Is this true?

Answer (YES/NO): NO